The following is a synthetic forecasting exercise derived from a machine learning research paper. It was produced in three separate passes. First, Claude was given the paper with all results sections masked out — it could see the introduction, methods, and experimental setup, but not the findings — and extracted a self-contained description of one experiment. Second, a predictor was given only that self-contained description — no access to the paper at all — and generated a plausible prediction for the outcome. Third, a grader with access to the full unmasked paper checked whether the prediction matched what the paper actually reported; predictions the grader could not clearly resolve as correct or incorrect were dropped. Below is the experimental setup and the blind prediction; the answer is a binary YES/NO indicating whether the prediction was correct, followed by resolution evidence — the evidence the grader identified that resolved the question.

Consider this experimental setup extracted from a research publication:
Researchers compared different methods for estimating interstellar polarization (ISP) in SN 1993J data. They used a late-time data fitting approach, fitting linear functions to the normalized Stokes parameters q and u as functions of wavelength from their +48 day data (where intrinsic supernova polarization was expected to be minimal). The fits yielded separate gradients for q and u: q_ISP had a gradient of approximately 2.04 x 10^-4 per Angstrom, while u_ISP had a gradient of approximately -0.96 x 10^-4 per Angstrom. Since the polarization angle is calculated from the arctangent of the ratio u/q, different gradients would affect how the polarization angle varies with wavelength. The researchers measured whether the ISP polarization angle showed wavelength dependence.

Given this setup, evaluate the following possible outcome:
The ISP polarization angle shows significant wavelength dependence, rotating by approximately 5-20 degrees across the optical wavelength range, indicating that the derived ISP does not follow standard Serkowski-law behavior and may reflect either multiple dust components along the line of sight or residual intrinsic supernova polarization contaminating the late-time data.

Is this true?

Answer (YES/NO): YES